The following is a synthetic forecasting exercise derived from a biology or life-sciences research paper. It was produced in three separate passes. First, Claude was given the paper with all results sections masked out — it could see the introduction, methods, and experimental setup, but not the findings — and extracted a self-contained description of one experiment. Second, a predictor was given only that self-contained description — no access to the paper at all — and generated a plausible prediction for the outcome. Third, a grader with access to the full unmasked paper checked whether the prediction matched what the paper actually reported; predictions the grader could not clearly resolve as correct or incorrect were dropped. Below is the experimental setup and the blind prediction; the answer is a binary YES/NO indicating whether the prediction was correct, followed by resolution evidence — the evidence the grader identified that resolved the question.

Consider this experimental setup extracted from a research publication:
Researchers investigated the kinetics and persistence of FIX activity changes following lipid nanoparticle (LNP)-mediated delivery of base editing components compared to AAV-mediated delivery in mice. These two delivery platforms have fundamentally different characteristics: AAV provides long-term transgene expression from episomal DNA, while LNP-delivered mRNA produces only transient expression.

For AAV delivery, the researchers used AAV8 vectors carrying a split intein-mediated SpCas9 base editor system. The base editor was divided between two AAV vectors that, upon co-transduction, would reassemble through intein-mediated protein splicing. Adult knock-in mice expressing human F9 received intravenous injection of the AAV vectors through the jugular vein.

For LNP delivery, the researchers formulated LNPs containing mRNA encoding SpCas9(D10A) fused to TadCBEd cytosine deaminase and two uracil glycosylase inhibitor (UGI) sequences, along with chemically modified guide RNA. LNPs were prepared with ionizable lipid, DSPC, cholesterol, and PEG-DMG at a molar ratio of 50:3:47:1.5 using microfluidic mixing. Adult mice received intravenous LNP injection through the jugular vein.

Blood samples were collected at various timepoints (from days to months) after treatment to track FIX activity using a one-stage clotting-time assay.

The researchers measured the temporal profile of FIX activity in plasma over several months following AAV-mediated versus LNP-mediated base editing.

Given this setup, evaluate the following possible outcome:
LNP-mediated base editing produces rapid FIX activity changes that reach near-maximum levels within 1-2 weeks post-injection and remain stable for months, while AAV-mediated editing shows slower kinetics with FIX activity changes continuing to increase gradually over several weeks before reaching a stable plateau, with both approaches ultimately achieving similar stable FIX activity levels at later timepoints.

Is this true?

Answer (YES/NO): NO